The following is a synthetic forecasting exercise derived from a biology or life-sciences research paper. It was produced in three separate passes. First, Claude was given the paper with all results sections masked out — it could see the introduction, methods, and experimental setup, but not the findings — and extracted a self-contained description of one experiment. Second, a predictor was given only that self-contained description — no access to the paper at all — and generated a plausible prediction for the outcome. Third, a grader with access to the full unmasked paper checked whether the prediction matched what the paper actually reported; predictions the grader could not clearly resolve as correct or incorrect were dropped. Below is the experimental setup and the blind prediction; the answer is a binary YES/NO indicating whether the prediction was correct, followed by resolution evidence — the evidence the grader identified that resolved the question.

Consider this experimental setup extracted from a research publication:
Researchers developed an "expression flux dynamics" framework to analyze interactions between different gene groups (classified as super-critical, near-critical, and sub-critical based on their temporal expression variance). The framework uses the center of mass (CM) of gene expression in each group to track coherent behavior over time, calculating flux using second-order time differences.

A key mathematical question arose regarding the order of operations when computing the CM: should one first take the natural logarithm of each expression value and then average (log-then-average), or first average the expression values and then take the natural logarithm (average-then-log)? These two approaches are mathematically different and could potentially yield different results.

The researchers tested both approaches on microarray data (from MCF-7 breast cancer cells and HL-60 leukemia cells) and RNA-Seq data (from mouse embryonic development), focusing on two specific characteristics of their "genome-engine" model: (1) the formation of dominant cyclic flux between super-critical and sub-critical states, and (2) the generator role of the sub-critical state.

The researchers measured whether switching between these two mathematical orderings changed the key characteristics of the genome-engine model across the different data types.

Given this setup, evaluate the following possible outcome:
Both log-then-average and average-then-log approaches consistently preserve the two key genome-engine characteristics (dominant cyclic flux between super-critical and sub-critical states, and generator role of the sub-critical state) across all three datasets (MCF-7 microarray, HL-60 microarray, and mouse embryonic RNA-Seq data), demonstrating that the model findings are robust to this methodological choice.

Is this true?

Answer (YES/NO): YES